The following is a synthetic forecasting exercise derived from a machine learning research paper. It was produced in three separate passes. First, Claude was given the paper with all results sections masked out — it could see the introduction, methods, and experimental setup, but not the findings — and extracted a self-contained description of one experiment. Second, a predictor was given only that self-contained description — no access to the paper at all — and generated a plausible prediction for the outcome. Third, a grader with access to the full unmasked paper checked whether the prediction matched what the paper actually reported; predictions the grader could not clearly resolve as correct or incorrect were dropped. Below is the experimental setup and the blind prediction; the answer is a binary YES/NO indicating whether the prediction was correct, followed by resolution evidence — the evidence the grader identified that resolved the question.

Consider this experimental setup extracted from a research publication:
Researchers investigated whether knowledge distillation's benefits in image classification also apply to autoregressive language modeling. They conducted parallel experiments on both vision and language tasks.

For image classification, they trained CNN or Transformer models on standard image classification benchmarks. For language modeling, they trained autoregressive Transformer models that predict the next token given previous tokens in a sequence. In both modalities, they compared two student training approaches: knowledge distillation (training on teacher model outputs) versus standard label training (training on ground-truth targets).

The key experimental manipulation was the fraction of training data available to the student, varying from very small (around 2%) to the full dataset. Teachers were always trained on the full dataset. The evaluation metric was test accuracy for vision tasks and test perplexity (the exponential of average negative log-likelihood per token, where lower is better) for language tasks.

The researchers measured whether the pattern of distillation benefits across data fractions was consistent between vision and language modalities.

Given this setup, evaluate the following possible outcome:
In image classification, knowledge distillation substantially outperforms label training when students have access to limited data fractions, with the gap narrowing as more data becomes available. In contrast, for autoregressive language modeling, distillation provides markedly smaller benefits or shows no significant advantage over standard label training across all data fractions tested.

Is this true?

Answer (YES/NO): NO